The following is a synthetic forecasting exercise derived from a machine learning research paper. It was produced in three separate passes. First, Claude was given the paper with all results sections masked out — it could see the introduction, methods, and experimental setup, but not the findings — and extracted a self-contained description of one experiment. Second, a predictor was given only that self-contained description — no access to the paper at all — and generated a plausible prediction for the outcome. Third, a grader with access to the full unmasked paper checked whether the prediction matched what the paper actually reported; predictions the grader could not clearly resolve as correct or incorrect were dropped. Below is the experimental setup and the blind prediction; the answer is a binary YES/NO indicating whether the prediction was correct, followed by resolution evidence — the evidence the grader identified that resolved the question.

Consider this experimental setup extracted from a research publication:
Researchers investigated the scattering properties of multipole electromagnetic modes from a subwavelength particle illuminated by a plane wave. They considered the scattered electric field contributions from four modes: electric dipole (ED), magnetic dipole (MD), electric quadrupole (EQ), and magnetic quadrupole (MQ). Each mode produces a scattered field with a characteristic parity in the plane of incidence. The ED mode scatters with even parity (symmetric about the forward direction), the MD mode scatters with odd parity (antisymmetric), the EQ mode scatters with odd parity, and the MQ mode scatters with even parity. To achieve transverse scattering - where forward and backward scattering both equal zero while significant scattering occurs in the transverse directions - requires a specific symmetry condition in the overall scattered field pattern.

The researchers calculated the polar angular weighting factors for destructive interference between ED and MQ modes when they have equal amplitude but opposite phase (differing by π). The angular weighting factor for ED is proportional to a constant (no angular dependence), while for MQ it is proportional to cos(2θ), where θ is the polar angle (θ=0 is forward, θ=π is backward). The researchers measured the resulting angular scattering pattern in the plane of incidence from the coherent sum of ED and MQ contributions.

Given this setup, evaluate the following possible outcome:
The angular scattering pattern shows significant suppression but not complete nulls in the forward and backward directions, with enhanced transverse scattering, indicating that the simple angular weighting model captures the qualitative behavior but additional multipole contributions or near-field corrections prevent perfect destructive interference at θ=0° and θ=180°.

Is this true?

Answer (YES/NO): NO